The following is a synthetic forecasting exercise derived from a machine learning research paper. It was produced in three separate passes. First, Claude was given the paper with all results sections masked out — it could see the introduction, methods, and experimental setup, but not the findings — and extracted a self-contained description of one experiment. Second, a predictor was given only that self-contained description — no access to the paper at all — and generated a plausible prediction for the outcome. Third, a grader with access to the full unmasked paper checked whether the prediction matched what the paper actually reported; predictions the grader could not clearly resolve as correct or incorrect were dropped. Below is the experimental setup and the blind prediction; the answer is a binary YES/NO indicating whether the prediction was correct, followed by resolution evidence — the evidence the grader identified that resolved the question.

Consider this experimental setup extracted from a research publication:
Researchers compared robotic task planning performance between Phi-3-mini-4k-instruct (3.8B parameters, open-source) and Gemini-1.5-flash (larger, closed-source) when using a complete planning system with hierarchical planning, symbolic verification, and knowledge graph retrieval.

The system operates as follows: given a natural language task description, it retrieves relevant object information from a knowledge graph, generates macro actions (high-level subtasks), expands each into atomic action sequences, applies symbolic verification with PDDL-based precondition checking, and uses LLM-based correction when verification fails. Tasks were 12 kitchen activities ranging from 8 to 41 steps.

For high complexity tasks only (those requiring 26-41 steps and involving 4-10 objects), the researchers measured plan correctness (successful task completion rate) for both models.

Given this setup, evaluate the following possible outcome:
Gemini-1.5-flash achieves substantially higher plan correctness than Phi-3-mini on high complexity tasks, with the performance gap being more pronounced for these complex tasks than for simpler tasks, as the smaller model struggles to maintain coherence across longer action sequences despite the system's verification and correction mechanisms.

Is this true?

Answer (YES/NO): NO